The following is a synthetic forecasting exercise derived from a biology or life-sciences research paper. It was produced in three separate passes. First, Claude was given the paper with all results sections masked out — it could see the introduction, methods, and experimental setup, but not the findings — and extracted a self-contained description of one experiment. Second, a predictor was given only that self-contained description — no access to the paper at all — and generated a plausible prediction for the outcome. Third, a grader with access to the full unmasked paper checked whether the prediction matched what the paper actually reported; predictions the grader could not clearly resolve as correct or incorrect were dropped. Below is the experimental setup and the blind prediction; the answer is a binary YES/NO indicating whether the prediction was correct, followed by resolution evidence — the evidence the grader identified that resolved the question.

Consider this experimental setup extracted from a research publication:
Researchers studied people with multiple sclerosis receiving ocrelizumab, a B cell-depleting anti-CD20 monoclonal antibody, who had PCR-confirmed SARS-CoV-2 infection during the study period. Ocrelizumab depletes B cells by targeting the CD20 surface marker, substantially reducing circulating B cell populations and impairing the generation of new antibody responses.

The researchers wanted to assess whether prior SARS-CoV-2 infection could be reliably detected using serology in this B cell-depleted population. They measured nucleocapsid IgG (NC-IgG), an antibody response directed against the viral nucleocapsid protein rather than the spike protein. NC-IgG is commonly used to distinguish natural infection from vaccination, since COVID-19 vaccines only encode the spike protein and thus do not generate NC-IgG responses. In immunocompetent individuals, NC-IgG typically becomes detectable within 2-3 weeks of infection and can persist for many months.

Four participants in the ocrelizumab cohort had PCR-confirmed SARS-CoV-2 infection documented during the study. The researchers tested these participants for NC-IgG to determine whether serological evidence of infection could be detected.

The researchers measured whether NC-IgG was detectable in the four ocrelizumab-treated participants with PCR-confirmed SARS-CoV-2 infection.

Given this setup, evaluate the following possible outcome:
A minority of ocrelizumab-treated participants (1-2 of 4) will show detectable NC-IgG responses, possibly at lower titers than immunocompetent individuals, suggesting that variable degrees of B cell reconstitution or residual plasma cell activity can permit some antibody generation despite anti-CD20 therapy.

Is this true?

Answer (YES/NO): NO